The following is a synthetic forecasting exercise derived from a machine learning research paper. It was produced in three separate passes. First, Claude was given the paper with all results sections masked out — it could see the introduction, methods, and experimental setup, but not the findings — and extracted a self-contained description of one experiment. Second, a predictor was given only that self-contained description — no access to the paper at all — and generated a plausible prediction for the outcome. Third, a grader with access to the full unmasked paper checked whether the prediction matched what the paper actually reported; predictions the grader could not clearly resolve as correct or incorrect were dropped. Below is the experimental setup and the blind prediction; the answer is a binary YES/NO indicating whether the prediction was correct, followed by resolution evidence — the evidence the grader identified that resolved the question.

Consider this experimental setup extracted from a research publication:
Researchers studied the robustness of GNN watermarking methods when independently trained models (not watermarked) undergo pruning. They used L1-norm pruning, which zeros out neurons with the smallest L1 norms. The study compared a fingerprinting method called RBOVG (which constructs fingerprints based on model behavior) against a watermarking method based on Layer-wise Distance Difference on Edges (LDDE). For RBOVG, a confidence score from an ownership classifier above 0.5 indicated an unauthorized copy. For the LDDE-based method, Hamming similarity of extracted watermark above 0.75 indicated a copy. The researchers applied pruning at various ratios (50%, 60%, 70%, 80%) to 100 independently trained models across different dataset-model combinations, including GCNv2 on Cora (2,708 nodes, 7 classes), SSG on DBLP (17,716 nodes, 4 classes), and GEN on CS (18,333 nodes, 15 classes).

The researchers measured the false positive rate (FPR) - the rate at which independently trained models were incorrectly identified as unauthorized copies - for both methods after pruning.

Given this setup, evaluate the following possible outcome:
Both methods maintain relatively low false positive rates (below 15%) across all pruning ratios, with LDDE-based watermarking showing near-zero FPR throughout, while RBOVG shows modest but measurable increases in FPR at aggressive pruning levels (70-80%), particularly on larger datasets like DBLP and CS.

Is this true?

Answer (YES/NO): NO